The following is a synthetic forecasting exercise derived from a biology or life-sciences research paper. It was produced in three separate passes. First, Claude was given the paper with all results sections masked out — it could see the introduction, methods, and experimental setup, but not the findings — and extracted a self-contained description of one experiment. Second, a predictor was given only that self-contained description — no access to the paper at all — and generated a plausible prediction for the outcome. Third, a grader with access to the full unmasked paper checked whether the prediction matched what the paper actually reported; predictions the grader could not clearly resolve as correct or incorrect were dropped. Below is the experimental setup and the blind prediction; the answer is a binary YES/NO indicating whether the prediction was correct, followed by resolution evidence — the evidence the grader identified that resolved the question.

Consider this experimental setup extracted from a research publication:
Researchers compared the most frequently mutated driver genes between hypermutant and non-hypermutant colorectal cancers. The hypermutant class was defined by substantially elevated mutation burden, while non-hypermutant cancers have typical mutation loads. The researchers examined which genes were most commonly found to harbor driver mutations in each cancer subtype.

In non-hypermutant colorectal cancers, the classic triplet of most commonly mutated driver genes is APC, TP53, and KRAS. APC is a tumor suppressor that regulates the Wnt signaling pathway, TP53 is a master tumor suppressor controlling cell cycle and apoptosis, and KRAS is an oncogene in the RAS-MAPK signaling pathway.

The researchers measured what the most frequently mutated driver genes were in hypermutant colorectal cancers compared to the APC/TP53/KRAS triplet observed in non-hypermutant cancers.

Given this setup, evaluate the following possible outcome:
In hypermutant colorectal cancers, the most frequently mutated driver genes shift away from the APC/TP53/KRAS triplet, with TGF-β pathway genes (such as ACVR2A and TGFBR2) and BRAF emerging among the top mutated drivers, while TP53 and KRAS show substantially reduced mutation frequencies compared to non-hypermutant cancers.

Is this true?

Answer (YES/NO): NO